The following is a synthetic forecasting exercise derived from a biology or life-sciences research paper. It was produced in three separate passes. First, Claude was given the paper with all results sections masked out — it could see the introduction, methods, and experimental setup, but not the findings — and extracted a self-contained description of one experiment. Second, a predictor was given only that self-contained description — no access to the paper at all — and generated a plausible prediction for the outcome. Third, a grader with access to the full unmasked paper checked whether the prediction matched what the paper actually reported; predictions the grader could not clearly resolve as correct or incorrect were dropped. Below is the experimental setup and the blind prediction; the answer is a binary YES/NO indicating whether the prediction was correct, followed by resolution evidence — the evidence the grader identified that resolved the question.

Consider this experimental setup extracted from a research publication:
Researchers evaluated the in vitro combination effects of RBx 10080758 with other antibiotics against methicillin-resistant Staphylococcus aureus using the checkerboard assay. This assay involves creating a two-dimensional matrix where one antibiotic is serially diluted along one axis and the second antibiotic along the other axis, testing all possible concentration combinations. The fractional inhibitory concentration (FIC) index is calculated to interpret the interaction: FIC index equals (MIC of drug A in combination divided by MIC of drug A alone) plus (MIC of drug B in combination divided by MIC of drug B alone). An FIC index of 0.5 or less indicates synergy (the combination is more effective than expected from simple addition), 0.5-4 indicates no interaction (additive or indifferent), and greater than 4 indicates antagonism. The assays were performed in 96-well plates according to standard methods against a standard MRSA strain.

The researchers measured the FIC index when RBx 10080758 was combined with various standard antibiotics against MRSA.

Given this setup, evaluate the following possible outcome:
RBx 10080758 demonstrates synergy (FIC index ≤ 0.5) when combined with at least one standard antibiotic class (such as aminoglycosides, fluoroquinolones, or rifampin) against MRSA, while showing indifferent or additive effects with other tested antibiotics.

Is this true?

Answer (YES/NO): NO